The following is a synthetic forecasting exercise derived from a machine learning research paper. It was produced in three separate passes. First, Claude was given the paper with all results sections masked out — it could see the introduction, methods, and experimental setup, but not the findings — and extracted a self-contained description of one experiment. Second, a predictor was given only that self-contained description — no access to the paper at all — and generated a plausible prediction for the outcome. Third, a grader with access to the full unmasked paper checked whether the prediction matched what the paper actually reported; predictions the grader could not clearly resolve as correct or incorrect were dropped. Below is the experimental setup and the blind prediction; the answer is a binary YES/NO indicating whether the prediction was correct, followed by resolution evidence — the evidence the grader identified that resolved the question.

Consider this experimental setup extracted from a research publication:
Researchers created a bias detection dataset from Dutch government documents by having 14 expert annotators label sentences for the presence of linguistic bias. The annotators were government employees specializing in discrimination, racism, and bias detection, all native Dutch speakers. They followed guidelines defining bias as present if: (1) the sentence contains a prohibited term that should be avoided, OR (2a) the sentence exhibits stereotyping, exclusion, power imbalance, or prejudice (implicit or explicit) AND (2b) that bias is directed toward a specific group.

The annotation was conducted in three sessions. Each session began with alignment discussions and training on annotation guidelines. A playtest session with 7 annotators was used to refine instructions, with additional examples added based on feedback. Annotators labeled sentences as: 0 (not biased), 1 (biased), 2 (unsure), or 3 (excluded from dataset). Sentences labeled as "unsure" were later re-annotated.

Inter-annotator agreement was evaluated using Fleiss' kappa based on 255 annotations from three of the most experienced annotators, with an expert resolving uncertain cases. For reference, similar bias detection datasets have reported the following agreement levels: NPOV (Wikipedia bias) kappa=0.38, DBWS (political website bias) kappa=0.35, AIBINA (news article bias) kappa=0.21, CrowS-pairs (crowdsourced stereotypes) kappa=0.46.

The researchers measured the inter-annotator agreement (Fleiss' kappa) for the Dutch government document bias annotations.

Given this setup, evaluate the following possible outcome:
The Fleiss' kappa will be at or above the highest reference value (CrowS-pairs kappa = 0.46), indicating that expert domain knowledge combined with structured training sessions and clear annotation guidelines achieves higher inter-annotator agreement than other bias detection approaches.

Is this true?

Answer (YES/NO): NO